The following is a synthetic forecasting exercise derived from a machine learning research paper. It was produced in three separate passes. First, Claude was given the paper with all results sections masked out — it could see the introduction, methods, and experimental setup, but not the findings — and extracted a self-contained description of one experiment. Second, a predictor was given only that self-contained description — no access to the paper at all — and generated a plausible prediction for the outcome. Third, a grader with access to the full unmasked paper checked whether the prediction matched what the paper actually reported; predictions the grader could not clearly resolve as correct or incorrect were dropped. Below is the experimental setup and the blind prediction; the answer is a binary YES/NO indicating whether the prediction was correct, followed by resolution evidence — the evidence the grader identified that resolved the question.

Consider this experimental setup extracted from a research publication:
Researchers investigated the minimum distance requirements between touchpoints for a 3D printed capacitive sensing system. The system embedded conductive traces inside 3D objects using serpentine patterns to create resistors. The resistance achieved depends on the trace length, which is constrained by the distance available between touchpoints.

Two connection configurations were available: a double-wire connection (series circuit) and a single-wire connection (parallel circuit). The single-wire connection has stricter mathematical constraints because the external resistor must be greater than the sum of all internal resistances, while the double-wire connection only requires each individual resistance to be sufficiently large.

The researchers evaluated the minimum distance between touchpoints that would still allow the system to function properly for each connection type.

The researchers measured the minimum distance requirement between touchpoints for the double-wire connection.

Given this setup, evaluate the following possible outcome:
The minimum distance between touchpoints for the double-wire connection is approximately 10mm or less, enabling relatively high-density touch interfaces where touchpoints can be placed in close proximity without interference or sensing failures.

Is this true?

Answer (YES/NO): YES